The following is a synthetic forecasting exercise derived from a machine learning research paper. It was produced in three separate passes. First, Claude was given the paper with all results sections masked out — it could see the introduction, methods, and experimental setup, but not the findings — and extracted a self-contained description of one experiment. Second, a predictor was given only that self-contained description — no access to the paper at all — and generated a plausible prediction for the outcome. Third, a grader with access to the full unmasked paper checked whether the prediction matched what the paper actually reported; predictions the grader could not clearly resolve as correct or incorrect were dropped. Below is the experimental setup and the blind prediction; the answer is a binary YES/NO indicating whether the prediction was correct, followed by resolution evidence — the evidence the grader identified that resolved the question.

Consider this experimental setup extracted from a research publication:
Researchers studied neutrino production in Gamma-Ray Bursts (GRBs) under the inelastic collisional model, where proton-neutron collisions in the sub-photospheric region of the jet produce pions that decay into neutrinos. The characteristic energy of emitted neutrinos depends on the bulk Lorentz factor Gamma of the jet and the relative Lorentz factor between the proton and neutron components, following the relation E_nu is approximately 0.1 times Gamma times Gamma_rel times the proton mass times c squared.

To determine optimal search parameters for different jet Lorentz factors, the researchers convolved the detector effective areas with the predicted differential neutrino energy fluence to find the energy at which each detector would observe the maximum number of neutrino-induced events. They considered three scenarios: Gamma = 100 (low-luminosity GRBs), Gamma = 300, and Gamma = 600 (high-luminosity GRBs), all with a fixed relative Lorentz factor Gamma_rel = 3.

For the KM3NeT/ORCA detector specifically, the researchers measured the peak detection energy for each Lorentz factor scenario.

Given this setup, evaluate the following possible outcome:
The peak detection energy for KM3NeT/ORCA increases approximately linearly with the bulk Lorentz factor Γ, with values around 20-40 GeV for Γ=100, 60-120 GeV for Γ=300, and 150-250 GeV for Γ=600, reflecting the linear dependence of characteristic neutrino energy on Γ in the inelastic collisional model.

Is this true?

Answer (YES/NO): NO